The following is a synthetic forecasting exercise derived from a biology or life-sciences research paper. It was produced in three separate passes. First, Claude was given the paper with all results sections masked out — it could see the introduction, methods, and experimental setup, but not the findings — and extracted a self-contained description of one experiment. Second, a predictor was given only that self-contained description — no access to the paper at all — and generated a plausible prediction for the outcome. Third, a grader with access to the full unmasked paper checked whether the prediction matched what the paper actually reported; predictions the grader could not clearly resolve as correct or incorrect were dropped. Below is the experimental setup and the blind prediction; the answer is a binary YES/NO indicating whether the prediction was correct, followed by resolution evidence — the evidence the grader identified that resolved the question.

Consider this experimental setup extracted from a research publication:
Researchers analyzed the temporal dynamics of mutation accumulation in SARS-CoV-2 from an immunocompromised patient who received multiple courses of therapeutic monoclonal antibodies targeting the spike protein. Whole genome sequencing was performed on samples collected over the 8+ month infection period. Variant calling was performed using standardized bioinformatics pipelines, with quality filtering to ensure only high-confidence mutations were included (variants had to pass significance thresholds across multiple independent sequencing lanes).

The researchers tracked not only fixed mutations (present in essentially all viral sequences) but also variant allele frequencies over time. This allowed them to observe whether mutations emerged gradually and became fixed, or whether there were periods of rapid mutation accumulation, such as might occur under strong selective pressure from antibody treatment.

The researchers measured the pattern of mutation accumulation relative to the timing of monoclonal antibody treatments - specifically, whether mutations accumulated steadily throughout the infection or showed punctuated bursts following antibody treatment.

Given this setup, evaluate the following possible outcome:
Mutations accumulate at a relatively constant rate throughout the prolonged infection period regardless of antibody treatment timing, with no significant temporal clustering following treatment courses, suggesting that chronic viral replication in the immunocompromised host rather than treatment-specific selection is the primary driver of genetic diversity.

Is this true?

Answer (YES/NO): NO